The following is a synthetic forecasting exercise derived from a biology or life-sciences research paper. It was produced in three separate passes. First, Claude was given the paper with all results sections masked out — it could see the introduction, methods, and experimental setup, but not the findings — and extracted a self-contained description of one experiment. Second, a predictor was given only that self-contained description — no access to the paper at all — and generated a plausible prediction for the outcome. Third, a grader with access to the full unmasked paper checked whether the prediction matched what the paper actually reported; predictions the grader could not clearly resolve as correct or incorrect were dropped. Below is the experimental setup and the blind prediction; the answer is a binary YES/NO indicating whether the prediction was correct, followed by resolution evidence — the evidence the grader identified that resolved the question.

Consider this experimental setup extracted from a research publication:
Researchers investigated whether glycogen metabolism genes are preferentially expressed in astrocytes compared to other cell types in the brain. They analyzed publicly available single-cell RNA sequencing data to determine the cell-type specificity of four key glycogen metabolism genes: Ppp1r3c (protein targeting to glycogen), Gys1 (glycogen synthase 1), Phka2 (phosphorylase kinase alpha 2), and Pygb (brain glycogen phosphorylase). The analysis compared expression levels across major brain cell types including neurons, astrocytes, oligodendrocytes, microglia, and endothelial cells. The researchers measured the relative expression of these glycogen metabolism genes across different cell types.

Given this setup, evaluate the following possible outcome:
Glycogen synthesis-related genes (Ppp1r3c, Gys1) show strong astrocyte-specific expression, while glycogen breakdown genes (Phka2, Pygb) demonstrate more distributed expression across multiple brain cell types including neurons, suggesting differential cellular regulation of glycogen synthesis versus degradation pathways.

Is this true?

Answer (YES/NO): NO